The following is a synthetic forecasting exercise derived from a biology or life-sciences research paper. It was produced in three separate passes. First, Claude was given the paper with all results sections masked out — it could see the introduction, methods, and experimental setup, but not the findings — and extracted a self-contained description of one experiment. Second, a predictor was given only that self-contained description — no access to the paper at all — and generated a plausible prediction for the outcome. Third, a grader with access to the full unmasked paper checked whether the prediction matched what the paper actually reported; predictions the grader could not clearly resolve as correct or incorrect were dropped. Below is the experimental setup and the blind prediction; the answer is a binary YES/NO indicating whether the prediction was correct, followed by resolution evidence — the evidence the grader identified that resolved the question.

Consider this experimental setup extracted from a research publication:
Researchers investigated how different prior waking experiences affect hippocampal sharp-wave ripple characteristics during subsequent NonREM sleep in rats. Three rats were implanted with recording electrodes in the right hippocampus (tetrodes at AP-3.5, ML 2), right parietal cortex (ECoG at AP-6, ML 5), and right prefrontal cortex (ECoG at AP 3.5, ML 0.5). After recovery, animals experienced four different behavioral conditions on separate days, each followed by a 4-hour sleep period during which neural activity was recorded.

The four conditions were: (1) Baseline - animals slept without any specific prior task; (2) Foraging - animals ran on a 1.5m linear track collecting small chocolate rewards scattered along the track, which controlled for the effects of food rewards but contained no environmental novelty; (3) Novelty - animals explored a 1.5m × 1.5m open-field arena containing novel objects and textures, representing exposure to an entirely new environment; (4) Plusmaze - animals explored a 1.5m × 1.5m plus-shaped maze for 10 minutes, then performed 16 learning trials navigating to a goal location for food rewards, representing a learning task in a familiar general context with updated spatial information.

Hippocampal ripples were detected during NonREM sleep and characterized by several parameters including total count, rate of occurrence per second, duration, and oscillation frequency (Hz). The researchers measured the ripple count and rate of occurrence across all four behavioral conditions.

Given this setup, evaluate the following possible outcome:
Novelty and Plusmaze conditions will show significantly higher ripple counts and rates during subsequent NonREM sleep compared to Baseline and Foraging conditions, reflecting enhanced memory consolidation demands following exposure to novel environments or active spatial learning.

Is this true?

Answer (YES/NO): NO